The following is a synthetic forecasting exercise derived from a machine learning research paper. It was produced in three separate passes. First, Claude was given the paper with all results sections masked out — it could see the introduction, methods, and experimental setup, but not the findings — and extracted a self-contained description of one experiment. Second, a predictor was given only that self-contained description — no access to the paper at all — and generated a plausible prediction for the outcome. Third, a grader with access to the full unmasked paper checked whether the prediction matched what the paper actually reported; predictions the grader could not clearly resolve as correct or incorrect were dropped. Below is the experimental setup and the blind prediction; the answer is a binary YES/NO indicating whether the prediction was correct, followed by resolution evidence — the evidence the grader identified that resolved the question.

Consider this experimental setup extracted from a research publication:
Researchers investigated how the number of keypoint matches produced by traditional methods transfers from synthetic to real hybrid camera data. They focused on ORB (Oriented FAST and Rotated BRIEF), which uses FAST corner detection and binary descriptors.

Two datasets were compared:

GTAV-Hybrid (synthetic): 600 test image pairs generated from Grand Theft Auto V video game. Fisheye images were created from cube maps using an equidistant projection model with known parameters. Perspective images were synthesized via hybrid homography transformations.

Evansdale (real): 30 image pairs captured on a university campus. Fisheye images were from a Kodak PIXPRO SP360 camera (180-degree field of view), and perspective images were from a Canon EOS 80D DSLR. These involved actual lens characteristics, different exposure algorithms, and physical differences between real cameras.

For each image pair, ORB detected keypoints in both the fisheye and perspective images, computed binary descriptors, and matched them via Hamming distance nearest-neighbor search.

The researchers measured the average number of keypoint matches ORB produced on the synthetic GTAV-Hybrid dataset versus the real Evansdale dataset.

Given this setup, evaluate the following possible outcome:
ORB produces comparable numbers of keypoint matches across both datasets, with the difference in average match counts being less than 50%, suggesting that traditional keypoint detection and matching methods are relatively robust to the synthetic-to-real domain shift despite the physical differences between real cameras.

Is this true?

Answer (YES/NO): YES